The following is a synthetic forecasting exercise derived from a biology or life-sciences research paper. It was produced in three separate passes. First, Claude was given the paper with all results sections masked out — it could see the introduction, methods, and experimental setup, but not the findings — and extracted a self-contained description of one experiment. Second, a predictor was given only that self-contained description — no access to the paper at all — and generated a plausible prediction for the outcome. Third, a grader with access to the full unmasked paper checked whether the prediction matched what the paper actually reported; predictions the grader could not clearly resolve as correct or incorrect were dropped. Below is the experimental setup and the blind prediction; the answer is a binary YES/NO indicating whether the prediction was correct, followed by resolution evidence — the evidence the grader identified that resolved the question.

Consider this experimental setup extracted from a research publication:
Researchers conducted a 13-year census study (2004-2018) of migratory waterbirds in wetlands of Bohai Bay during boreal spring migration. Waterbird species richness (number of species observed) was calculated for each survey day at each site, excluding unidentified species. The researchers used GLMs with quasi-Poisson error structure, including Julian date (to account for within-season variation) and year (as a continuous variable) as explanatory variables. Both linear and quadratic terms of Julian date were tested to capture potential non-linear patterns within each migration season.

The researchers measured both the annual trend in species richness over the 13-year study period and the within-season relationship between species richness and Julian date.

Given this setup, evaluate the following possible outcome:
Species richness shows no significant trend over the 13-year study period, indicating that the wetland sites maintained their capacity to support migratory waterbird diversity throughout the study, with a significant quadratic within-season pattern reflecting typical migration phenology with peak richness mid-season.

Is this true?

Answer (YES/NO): NO